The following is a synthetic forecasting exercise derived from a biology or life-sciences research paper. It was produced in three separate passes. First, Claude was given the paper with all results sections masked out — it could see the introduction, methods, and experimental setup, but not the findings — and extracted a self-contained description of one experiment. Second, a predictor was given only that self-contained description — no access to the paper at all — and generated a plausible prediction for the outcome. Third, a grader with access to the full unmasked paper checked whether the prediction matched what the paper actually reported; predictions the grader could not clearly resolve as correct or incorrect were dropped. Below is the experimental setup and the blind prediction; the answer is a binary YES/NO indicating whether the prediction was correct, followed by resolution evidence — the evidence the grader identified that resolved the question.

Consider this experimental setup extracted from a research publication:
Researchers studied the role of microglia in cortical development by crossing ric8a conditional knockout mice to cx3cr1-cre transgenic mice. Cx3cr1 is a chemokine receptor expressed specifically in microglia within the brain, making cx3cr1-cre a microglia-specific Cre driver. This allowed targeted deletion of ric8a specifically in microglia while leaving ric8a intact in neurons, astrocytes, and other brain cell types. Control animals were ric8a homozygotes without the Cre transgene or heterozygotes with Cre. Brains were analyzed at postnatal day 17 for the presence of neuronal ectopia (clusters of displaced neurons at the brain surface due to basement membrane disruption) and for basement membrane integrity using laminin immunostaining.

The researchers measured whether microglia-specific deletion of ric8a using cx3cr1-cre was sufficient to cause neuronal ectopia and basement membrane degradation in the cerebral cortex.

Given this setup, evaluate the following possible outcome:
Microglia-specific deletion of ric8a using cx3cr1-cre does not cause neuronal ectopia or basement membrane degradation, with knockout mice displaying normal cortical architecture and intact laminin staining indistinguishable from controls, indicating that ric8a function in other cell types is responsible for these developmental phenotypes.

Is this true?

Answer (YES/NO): NO